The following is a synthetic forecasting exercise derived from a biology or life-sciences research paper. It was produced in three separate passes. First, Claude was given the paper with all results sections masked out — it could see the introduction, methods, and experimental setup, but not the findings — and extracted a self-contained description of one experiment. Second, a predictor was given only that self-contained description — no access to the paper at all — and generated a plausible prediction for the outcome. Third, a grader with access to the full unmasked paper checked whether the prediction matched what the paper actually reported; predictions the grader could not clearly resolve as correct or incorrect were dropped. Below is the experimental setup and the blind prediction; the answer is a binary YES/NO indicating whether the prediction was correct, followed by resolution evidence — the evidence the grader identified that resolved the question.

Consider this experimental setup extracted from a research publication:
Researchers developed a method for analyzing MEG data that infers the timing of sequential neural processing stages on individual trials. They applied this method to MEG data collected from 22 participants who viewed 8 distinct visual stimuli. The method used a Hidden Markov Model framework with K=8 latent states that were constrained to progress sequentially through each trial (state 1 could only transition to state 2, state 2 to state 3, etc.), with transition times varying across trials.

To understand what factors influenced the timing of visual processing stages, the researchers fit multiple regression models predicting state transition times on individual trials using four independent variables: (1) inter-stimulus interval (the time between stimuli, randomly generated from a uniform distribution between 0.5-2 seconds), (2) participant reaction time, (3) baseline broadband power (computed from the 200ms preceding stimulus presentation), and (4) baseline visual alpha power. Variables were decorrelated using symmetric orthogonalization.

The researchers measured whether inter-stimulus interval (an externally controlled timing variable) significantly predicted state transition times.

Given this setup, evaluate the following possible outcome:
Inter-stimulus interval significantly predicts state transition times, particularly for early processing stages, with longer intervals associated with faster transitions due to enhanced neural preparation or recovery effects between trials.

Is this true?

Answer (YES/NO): NO